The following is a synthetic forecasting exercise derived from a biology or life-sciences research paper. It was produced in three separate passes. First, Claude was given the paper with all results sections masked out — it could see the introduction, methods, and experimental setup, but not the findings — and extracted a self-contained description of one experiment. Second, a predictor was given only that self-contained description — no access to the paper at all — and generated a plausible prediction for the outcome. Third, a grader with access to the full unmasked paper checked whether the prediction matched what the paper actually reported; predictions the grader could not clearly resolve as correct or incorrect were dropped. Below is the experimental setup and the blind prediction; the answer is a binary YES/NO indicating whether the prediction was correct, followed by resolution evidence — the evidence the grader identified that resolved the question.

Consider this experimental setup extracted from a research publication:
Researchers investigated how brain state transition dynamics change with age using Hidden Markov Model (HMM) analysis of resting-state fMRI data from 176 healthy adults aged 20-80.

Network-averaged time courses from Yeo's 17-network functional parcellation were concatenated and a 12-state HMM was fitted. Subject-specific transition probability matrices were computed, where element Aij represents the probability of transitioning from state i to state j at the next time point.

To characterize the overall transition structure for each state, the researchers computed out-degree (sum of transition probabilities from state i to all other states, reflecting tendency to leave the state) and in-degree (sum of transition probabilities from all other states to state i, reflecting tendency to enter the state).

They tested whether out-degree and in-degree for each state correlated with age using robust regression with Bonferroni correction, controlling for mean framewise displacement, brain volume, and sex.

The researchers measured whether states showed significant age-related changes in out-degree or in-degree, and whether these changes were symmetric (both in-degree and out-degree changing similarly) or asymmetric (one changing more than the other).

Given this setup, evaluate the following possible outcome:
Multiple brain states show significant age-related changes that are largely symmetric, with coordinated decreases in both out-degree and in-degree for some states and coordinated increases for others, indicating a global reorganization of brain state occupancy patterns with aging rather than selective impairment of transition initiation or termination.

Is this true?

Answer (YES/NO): NO